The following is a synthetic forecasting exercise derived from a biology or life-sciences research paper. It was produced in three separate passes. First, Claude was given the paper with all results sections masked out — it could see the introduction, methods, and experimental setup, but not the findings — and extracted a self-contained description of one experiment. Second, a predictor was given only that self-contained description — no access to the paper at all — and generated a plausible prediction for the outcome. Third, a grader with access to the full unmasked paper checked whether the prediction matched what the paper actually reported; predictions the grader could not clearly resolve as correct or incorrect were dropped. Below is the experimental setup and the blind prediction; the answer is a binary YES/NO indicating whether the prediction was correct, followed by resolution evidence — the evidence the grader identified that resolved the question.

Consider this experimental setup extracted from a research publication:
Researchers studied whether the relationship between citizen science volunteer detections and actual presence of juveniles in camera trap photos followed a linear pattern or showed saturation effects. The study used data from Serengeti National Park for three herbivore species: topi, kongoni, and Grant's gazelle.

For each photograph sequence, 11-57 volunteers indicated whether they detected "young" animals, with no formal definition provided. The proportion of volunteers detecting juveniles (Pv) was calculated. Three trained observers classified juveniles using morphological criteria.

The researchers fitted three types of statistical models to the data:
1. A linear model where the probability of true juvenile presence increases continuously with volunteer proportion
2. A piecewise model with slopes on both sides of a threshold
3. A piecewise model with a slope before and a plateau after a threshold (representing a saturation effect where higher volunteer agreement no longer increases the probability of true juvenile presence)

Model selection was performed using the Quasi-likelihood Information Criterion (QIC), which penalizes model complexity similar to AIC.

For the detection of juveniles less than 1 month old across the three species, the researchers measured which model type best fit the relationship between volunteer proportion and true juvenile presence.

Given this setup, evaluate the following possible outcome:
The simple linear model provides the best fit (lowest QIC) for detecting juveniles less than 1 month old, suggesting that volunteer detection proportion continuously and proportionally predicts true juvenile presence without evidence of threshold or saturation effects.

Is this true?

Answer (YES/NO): NO